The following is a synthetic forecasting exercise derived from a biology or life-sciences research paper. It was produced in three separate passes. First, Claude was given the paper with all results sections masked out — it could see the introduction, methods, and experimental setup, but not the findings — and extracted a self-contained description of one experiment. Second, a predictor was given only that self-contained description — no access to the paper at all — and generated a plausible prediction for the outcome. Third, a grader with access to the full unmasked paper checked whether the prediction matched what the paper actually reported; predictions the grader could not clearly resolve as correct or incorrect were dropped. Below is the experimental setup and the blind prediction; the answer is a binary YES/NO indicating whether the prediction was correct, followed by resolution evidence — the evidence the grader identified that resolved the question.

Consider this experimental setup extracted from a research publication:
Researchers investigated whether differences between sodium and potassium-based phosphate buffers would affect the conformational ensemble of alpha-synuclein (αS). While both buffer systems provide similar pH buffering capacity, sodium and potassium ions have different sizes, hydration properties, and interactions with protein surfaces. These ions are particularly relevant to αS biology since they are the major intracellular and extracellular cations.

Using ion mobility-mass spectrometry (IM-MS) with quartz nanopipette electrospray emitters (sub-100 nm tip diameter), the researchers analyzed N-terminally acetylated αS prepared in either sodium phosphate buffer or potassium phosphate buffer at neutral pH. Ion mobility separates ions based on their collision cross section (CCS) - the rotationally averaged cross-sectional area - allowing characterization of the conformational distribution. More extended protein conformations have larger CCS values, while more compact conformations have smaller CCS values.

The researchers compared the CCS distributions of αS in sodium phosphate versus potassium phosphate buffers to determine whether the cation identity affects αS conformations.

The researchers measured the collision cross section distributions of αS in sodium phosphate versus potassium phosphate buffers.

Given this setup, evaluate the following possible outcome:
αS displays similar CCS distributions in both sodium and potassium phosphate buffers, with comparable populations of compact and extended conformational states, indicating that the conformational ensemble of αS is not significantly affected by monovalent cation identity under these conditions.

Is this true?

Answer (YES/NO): YES